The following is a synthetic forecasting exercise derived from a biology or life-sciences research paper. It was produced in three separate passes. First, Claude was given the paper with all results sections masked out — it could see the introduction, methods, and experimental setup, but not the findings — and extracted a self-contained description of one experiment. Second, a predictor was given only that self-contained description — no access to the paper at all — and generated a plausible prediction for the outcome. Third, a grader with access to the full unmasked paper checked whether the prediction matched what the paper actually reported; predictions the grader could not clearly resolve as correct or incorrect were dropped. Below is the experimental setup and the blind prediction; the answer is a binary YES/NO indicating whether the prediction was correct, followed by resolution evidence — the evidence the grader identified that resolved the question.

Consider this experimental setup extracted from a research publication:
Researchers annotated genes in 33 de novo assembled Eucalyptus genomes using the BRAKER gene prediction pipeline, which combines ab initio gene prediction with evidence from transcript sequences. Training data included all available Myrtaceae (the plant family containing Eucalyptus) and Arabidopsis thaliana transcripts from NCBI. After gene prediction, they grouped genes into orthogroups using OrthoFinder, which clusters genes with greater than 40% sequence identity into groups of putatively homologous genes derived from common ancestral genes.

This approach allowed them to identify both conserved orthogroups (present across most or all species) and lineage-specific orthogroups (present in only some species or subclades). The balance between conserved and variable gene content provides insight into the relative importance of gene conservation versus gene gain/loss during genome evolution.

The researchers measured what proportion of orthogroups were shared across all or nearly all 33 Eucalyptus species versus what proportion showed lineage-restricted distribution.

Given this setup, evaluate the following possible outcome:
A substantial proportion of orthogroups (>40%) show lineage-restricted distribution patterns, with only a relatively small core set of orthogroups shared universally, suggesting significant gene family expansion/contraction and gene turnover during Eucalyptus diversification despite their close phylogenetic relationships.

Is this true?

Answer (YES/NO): YES